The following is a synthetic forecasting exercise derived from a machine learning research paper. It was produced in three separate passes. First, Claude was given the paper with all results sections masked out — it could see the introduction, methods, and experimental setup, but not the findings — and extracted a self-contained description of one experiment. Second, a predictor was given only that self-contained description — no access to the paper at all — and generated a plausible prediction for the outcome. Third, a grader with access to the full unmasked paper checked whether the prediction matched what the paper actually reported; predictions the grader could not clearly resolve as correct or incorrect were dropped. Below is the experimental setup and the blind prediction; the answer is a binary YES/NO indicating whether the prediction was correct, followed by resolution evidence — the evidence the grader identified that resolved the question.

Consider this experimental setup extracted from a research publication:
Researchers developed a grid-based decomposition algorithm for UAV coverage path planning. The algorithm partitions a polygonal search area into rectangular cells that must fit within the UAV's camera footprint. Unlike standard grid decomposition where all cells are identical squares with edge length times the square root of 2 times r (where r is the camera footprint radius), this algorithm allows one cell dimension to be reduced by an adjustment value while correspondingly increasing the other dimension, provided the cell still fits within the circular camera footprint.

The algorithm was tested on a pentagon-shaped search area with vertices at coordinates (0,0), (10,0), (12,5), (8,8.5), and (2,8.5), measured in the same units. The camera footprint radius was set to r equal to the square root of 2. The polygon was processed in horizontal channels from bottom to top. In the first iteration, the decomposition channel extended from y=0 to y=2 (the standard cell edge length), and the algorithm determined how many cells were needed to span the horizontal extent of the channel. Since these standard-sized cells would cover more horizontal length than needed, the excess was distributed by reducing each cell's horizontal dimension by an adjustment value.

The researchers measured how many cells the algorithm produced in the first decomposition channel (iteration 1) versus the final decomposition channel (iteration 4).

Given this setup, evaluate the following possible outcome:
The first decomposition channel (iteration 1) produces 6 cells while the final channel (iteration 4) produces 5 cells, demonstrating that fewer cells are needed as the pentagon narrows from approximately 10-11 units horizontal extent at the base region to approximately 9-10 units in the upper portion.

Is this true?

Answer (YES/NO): YES